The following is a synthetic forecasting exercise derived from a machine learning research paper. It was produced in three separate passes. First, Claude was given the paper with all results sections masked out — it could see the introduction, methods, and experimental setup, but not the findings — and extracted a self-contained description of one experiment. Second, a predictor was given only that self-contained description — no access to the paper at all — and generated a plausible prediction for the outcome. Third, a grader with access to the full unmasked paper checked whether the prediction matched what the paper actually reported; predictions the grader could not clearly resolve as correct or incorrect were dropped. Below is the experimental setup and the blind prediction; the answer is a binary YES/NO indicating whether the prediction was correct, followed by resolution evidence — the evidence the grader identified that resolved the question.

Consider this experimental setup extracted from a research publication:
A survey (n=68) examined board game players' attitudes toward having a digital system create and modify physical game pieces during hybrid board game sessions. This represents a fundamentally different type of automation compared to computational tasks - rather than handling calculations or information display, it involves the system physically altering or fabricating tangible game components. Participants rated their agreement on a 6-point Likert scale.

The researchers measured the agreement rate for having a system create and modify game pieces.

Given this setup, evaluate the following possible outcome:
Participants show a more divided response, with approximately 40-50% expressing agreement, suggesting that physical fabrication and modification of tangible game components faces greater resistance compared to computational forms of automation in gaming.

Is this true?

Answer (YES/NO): NO